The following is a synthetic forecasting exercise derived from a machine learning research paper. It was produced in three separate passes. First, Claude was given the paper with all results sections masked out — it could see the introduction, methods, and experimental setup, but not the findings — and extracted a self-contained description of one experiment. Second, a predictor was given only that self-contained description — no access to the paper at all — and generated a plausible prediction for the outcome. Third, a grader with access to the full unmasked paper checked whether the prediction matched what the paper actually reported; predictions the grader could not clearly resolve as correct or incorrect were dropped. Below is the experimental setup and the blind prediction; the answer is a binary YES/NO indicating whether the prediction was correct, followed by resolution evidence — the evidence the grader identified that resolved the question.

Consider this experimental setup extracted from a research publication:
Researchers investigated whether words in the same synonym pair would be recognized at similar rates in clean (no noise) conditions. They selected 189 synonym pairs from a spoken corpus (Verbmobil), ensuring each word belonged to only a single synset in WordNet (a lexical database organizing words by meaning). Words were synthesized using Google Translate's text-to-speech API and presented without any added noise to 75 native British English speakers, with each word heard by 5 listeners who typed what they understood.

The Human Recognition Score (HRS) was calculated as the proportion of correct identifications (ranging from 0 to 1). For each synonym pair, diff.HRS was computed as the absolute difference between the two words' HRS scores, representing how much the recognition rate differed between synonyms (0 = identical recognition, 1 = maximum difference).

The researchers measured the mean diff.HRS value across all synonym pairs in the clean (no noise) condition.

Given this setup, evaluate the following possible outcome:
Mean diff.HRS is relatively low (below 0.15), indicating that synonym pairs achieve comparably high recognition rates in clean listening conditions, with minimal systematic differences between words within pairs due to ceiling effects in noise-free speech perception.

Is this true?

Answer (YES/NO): YES